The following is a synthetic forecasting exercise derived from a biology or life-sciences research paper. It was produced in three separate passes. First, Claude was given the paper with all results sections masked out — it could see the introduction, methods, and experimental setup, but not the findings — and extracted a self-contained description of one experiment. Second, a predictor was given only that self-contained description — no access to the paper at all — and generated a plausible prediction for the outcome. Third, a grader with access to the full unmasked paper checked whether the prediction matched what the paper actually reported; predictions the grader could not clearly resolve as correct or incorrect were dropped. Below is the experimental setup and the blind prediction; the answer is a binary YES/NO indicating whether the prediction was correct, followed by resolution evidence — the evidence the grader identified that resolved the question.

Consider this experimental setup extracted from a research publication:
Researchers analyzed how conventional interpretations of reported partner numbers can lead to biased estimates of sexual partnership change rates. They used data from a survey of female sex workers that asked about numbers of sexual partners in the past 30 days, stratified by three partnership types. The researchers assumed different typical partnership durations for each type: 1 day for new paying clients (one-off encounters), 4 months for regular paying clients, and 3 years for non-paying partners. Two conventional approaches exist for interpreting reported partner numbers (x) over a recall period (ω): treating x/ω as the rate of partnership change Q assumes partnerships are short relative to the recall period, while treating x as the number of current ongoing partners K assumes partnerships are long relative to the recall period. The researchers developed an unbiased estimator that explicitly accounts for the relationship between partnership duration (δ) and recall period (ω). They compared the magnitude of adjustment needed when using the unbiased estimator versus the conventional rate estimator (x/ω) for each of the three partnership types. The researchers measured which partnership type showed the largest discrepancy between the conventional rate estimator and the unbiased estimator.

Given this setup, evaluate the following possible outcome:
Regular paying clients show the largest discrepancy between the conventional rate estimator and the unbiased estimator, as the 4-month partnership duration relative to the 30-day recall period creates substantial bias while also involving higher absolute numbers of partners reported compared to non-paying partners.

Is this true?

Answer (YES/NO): NO